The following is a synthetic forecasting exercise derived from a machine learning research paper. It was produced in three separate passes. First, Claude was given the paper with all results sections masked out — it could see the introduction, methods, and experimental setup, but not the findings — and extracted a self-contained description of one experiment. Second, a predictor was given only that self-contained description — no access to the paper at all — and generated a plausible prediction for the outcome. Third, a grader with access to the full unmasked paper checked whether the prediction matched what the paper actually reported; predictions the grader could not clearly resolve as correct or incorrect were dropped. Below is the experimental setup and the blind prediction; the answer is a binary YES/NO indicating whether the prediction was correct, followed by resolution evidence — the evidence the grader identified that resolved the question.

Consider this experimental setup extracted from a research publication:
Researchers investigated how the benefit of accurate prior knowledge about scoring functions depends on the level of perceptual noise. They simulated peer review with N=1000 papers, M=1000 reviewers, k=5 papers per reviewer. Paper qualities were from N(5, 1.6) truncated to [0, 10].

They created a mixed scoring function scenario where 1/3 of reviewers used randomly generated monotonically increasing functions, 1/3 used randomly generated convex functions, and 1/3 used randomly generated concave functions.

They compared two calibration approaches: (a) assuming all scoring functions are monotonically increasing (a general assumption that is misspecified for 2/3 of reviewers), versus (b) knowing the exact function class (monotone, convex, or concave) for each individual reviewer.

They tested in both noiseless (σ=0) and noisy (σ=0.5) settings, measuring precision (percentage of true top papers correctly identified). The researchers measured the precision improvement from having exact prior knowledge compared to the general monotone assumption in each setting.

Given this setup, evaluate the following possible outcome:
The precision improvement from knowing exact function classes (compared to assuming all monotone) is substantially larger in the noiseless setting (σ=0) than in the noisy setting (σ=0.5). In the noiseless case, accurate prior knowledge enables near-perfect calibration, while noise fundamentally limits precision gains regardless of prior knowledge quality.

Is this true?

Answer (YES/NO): YES